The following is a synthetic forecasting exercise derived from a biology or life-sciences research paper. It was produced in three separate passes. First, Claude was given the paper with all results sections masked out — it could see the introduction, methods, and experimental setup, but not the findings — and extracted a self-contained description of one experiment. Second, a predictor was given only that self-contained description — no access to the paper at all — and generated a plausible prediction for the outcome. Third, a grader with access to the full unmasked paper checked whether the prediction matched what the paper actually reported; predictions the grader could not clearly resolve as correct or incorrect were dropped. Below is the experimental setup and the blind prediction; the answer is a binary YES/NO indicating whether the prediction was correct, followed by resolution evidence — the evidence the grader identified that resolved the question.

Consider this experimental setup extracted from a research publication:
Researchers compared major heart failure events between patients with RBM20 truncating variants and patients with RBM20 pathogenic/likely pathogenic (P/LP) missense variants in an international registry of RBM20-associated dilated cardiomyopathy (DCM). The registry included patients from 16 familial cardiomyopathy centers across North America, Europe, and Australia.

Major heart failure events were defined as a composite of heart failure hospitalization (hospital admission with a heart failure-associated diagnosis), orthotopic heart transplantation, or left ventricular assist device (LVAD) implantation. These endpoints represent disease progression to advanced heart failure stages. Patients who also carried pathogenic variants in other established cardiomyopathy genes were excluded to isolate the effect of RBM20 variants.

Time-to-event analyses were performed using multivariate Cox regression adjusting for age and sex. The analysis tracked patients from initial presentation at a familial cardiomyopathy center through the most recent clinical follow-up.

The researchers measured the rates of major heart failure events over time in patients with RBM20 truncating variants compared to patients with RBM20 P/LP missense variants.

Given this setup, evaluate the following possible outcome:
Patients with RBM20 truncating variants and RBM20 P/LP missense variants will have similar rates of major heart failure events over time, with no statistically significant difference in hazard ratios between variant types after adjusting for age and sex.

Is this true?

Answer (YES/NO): NO